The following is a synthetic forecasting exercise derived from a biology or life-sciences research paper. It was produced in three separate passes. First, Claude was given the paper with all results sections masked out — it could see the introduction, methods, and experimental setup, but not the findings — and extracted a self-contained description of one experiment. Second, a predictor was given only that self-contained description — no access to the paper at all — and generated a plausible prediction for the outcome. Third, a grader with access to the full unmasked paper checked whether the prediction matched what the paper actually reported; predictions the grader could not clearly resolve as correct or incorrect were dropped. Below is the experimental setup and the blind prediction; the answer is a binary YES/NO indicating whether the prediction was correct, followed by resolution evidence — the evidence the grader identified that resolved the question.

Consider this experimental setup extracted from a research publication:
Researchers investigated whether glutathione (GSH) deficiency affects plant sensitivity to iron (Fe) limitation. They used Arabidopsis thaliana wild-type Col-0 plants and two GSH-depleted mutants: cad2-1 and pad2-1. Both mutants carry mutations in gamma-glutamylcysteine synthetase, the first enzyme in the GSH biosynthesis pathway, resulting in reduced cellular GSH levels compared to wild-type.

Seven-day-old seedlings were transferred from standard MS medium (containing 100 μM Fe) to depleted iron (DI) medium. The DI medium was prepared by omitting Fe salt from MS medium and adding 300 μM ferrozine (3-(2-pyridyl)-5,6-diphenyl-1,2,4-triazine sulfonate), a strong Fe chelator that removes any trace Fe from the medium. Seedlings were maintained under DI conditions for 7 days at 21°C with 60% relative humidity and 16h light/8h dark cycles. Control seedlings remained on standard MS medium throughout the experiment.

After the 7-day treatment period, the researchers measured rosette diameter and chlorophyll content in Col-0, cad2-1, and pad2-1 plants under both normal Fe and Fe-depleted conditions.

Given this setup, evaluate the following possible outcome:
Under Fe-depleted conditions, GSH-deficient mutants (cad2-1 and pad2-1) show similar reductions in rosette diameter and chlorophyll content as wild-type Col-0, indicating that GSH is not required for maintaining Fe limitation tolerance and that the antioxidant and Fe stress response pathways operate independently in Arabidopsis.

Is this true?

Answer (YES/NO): NO